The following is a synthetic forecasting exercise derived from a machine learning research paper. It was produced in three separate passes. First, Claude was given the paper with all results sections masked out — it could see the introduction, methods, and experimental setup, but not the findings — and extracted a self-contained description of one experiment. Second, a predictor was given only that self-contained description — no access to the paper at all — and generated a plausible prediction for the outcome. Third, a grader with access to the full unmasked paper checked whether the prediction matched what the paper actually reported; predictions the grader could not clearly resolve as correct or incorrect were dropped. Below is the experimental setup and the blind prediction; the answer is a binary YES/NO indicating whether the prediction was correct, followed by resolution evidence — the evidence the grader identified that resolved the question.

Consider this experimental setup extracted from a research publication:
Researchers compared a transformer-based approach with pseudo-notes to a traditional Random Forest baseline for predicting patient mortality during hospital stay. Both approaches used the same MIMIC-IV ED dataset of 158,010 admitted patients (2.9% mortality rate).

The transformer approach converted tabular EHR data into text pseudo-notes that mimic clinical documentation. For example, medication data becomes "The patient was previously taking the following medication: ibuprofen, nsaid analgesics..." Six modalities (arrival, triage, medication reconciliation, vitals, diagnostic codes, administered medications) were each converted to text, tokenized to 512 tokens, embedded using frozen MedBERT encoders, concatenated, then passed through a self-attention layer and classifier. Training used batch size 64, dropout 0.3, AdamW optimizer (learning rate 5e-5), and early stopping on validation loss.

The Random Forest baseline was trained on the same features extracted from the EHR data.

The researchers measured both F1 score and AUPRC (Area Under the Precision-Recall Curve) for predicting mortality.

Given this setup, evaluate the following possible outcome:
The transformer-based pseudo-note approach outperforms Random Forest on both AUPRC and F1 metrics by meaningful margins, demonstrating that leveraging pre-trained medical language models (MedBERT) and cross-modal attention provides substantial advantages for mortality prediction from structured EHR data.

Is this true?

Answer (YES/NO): NO